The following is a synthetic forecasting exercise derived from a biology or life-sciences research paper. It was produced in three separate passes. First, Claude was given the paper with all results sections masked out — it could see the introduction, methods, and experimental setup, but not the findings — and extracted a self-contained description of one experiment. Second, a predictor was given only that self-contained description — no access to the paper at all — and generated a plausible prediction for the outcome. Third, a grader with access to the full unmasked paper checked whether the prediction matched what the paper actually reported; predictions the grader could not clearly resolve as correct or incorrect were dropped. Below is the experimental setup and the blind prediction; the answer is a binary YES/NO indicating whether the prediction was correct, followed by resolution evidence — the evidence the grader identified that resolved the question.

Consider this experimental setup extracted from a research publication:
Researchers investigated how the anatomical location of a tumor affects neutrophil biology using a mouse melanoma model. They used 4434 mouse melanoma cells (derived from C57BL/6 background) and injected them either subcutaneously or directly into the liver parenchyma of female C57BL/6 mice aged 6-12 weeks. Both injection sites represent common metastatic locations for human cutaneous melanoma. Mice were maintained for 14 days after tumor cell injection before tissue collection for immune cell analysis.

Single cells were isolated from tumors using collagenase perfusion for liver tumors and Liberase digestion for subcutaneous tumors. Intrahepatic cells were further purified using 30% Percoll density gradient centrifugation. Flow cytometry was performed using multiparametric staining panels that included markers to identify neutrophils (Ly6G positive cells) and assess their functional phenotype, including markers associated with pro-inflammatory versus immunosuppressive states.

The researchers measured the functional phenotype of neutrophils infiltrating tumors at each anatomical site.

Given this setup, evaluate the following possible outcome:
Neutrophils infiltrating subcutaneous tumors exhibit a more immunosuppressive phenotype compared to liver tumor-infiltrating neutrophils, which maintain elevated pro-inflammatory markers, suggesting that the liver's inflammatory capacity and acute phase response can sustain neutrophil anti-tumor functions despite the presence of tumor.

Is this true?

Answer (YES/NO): NO